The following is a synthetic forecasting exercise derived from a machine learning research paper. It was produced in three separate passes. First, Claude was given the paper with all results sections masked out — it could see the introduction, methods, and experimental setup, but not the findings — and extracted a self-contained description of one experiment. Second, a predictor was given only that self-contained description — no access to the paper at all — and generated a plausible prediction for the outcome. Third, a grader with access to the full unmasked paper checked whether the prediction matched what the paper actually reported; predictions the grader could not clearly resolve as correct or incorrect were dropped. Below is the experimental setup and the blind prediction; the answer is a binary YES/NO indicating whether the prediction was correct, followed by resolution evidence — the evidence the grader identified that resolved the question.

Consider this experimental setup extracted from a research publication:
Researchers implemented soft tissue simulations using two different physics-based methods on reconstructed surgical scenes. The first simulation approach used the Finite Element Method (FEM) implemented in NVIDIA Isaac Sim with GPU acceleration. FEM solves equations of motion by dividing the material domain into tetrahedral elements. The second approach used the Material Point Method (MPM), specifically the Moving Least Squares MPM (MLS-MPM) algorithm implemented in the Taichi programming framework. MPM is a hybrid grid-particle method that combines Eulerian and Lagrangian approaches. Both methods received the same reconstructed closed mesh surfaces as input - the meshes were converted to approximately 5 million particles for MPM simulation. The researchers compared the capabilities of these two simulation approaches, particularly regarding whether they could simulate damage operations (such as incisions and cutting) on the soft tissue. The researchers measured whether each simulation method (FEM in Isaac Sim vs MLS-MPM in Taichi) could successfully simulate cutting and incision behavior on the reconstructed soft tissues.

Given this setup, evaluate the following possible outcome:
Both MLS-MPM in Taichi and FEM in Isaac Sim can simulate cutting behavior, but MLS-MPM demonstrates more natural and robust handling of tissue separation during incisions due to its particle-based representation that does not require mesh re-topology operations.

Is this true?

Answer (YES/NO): NO